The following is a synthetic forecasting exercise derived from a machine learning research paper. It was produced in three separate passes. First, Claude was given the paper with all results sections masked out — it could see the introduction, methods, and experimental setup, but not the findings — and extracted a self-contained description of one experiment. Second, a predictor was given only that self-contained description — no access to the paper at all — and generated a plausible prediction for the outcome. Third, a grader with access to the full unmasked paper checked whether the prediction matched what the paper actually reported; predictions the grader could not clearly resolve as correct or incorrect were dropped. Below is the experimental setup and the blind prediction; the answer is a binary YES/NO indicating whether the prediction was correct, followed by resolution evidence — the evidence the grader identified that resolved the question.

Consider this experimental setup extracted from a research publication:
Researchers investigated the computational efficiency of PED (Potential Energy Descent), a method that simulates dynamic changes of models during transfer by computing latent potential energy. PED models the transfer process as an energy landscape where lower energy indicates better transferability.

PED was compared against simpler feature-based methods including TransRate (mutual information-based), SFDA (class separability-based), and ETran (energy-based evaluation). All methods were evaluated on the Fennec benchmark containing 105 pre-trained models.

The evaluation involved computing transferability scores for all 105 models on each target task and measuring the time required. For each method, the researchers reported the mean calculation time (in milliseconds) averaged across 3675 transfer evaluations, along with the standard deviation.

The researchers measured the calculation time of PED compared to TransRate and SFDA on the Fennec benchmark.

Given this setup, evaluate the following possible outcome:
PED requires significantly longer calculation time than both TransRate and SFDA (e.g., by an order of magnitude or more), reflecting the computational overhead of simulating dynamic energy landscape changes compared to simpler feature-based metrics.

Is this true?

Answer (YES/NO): YES